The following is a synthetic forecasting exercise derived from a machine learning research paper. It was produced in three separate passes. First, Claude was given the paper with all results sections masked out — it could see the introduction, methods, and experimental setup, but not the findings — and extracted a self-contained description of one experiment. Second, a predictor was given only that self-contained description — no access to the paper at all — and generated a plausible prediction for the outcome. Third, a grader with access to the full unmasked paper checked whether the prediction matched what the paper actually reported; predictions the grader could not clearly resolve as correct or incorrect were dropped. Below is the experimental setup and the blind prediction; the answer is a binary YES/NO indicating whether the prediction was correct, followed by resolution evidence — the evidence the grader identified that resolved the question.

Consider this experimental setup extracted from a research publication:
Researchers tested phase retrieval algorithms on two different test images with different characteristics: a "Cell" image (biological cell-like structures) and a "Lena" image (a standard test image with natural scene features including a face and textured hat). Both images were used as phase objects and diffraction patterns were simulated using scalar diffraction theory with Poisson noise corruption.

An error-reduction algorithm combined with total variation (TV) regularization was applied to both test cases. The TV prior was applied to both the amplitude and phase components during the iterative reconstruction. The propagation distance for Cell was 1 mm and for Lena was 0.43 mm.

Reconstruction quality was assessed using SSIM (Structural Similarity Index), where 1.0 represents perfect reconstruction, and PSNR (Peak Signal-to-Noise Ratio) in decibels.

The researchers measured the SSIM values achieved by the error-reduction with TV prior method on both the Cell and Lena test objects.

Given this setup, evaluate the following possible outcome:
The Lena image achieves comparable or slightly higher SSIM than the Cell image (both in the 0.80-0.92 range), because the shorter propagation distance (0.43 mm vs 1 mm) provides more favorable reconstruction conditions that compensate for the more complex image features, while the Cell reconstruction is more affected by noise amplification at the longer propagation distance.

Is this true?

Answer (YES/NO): NO